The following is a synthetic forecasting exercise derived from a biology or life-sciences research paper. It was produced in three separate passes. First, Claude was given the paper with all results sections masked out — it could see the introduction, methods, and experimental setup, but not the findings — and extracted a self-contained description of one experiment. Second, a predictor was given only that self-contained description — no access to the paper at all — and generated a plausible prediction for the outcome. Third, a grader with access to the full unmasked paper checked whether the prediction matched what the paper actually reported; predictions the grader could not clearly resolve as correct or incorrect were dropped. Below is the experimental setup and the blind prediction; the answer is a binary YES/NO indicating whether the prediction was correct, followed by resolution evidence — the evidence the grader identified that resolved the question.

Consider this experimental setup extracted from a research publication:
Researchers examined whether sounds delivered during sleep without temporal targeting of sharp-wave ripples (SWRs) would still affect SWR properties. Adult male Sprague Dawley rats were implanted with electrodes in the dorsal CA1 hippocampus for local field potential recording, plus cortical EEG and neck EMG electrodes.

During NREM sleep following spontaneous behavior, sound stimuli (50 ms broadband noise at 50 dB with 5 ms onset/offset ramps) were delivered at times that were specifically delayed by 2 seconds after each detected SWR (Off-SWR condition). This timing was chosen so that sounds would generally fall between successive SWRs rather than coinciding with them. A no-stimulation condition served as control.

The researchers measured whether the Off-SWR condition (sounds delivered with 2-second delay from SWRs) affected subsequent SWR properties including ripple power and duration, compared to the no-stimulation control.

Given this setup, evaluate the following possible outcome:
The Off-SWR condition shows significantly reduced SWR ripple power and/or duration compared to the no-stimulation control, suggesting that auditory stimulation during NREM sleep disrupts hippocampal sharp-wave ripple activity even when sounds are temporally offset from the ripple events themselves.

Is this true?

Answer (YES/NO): YES